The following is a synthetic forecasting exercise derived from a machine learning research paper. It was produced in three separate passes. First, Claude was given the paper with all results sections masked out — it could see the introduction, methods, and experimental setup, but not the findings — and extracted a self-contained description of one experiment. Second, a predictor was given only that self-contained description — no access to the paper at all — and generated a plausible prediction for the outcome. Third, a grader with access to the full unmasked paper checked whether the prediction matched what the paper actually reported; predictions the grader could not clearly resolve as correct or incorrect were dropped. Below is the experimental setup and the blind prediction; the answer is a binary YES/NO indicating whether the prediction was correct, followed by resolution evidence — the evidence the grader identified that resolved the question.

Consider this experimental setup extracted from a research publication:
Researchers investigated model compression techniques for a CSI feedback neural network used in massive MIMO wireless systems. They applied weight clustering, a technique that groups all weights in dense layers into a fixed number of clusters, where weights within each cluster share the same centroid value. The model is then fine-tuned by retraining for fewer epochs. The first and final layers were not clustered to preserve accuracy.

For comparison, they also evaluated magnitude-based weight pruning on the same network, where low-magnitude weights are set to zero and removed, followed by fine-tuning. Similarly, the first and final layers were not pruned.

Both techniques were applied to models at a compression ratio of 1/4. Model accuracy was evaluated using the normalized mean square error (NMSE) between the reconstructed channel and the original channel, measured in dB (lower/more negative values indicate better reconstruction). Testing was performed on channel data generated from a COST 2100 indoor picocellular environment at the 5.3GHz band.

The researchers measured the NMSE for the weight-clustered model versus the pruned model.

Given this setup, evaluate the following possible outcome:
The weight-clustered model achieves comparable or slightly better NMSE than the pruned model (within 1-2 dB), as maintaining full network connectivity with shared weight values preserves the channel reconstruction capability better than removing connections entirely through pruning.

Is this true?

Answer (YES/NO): NO